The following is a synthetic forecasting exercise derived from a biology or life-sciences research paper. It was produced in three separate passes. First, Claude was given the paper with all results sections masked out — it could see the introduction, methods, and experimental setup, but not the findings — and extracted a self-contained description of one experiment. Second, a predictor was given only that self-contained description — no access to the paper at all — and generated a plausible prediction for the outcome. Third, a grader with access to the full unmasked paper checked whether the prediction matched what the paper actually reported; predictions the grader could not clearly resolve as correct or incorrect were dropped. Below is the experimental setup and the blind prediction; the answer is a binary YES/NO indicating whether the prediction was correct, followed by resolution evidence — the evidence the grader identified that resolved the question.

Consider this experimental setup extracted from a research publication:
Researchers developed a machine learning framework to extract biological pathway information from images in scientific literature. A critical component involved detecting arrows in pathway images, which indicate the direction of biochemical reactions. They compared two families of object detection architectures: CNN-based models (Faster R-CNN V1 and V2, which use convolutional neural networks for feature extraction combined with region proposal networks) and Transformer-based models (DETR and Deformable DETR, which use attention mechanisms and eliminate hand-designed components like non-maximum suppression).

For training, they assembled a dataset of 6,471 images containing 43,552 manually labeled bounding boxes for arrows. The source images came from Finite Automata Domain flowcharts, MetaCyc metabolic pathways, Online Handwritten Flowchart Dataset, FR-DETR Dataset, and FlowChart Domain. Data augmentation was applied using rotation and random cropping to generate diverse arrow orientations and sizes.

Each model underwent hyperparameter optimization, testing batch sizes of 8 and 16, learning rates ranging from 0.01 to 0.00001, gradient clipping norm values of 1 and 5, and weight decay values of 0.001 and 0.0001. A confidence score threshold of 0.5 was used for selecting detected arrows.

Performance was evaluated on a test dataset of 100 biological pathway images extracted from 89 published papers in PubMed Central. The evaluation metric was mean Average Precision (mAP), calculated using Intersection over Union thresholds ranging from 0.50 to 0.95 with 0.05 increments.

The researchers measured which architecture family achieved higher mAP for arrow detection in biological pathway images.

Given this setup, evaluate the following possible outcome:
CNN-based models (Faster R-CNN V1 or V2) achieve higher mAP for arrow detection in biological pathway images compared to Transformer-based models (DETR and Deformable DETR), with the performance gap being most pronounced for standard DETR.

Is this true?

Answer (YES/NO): YES